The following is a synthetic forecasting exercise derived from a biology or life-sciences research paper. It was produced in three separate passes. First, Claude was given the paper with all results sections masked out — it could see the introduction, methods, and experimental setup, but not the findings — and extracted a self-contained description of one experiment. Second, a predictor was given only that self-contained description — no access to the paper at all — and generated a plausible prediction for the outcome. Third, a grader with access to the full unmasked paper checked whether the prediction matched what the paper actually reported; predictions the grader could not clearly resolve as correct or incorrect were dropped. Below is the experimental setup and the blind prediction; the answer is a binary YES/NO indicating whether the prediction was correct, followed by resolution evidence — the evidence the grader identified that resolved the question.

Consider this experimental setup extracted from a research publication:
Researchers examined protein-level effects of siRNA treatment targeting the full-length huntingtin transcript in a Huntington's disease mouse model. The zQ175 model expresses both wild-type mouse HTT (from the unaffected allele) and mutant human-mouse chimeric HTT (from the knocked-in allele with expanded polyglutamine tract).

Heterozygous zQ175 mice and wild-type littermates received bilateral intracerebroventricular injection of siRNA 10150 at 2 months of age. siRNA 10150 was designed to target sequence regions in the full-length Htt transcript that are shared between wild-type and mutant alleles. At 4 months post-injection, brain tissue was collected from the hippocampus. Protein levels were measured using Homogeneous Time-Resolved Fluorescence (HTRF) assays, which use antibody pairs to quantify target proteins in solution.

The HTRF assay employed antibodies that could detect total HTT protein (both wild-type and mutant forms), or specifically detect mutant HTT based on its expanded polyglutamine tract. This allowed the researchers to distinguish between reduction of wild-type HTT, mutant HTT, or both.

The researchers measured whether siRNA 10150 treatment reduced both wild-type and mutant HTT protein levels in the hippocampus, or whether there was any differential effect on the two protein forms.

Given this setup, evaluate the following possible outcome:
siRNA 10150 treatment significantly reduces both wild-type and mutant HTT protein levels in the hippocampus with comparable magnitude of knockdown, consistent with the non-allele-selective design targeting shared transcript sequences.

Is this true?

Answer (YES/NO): YES